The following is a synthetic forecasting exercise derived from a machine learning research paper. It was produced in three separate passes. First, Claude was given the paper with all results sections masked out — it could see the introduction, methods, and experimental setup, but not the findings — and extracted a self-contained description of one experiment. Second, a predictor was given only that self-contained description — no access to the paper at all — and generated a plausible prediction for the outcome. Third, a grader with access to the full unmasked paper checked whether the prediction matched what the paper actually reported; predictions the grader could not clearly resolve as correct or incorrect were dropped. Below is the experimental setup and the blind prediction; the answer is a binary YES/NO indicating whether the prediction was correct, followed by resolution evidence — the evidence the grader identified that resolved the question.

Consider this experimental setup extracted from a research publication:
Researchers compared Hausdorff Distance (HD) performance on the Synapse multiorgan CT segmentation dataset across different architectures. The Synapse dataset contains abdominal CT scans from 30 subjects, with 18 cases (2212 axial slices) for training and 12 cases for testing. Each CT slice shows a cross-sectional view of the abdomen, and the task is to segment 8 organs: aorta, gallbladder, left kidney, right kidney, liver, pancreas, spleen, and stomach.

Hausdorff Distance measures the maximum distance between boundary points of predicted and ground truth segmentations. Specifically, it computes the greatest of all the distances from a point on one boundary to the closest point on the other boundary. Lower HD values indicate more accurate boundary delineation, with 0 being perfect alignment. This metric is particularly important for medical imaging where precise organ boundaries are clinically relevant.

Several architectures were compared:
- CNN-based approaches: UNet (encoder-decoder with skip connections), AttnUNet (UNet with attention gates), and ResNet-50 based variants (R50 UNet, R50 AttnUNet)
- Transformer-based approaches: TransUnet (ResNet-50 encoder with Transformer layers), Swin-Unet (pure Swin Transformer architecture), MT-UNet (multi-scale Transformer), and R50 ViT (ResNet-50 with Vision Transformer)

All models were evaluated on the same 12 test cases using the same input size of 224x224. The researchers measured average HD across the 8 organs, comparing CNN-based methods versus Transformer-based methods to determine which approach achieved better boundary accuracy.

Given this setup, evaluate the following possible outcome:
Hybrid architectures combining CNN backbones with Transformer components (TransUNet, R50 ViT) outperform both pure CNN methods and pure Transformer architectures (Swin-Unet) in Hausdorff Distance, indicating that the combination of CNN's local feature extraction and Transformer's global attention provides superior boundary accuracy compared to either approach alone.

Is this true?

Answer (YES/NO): NO